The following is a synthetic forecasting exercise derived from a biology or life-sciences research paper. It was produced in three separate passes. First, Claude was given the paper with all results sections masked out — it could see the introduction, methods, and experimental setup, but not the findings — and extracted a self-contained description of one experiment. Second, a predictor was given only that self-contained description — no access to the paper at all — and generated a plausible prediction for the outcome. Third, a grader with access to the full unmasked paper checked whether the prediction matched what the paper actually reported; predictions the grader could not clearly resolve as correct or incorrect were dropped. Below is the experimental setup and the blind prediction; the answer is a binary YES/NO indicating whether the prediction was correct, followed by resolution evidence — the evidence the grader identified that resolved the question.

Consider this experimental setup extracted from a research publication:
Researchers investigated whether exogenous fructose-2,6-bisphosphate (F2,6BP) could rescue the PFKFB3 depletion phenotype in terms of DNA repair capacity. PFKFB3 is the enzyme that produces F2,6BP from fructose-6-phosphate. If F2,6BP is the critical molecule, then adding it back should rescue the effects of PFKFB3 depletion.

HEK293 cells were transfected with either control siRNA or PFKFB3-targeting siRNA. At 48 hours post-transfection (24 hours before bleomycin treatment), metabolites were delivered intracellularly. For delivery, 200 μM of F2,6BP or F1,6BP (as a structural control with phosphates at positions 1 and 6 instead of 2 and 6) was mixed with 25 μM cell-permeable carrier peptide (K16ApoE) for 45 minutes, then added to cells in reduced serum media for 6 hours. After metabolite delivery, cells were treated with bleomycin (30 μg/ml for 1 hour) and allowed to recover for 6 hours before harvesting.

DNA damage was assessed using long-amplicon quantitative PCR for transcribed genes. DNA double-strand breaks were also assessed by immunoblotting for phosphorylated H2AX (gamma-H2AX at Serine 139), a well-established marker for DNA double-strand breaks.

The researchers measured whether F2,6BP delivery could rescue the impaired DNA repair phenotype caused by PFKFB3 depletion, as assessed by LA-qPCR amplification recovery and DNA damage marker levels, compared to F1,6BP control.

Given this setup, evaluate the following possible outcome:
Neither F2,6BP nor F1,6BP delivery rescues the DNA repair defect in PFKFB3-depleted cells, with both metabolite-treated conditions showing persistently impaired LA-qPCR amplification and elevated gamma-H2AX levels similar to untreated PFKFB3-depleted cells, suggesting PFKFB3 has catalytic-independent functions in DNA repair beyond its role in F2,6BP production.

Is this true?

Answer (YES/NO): NO